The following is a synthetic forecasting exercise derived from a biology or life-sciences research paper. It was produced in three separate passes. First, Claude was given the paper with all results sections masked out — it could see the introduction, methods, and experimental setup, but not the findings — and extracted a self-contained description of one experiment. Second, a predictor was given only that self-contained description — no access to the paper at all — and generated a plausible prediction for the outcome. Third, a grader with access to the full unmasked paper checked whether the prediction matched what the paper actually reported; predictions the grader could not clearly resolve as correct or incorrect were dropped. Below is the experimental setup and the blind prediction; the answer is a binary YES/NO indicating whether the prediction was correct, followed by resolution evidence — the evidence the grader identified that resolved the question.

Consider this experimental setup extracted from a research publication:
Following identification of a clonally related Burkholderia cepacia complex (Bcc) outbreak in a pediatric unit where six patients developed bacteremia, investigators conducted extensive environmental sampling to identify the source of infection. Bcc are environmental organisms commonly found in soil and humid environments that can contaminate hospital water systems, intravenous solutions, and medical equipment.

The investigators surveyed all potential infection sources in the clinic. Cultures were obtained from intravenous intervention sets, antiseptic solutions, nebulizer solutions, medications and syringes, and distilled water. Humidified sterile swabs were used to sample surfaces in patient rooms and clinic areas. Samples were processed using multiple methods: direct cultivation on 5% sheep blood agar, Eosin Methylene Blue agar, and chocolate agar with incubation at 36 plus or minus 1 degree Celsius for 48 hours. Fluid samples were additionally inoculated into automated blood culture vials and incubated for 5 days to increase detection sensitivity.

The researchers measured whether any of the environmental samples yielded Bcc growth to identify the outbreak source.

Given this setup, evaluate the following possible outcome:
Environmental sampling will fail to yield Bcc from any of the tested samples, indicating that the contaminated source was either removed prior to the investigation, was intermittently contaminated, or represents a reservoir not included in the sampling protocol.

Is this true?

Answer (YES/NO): YES